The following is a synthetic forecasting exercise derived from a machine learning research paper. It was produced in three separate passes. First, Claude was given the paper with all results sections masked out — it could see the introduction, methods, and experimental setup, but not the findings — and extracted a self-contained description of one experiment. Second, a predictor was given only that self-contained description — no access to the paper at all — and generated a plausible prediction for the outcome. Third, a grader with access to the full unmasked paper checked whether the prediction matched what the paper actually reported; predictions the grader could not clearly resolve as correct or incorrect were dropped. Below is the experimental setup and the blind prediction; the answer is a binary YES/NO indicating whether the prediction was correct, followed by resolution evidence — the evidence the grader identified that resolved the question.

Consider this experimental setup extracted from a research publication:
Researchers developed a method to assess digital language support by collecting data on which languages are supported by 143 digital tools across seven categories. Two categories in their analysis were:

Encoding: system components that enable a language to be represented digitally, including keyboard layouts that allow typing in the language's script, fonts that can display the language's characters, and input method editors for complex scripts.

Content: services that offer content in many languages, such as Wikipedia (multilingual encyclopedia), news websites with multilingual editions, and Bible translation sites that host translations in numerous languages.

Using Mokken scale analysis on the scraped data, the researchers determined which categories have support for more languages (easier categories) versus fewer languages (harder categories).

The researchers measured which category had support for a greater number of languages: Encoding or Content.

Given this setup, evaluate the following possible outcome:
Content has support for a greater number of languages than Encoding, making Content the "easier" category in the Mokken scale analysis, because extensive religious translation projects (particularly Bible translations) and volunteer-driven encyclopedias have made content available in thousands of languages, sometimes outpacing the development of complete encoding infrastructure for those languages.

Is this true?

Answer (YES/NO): YES